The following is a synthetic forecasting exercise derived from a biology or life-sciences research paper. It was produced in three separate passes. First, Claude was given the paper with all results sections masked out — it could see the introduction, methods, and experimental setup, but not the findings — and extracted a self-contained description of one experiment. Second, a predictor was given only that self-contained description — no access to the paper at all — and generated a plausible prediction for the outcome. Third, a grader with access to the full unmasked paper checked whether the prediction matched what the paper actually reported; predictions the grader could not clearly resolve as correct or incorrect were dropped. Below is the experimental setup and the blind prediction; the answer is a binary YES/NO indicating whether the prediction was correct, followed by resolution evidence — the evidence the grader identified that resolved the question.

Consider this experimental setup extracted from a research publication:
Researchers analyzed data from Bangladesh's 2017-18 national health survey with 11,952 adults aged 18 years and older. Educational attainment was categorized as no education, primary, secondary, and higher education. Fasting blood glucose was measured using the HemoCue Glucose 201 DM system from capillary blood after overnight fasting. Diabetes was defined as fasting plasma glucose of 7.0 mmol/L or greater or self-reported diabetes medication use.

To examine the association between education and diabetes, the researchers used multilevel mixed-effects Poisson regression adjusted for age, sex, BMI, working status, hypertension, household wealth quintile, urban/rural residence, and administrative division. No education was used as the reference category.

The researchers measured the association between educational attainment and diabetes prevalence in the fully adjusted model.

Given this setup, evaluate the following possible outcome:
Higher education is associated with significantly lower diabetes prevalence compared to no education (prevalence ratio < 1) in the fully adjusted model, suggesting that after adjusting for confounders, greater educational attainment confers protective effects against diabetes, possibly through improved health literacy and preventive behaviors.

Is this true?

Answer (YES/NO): NO